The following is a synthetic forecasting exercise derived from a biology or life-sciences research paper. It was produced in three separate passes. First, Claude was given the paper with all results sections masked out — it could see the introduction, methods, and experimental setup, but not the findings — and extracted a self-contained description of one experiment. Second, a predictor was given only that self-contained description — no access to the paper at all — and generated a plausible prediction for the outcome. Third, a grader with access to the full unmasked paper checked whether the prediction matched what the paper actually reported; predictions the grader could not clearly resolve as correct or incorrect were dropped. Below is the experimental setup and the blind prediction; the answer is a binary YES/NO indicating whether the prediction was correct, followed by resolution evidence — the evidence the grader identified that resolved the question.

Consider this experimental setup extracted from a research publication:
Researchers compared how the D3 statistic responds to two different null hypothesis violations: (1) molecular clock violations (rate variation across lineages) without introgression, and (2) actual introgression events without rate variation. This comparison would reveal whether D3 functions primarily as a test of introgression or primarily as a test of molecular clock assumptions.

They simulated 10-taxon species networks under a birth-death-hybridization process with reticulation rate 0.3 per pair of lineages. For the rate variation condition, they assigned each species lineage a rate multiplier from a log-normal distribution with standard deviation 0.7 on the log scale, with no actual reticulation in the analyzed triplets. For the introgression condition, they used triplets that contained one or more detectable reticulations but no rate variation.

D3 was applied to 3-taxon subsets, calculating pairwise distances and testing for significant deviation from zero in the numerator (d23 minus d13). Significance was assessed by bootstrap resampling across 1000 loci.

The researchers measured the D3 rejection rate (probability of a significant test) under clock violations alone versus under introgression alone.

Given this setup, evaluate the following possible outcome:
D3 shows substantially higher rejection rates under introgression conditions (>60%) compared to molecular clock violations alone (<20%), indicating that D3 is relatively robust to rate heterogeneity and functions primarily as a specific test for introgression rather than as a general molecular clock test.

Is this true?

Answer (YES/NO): NO